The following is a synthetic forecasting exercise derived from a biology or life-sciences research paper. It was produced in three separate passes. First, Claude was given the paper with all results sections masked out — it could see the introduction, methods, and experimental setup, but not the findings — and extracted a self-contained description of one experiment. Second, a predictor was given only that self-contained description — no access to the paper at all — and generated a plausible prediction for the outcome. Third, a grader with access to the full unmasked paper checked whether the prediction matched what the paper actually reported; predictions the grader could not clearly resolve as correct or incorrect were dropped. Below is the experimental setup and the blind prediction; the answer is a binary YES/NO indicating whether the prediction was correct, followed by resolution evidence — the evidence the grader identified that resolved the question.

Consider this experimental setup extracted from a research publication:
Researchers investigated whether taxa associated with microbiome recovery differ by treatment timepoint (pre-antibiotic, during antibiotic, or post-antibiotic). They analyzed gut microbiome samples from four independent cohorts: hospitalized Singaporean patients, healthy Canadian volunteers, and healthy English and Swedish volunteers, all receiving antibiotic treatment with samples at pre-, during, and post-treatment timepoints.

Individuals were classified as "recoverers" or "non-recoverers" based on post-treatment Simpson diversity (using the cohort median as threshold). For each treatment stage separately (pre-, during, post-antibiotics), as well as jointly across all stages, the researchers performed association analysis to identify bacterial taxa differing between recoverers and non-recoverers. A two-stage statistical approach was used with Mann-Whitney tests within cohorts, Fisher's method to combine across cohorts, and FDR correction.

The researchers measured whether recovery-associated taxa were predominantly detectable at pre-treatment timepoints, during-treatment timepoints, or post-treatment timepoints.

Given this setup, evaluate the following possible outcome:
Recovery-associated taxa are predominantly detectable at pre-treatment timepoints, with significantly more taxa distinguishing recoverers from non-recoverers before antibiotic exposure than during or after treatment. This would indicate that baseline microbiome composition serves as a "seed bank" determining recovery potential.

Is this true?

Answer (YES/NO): YES